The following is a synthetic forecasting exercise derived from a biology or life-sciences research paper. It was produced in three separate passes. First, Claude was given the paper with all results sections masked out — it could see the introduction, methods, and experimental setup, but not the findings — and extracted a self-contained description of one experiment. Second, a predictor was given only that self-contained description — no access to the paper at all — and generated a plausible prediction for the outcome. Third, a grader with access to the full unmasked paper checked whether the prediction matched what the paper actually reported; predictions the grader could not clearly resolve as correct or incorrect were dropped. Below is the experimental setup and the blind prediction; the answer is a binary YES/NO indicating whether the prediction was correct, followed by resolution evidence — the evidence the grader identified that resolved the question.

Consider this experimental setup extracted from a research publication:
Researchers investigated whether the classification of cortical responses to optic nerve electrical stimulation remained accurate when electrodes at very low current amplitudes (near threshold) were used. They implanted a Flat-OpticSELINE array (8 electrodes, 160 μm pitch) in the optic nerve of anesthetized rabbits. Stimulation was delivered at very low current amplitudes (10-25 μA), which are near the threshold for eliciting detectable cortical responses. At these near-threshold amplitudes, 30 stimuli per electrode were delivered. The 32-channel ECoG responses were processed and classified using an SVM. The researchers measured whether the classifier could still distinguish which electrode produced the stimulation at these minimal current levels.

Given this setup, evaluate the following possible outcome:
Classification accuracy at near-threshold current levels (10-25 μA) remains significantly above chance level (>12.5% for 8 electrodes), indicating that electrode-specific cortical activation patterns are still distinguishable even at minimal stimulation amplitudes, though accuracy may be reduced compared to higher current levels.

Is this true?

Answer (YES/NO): NO